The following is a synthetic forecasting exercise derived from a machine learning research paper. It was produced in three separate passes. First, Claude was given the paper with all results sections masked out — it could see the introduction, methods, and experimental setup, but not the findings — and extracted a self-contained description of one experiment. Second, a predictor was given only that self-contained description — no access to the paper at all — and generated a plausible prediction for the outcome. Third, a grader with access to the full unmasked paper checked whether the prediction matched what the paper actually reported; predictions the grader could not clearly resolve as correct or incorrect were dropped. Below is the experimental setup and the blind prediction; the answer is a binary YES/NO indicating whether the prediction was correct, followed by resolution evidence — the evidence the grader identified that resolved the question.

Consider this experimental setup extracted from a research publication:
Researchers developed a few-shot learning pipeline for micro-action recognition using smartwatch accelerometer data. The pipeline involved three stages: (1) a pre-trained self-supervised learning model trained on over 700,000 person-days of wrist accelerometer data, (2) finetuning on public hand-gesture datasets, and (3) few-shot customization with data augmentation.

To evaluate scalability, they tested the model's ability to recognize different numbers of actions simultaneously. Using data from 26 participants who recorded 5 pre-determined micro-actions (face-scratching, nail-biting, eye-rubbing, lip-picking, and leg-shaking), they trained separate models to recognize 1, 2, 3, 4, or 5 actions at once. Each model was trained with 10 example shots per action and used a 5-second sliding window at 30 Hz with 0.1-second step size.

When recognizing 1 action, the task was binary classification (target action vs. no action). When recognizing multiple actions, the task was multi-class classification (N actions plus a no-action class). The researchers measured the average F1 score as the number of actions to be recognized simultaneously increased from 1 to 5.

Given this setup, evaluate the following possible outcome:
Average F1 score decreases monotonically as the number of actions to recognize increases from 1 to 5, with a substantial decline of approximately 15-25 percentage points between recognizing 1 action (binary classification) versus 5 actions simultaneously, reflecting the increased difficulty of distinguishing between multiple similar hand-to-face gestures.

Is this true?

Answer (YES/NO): NO